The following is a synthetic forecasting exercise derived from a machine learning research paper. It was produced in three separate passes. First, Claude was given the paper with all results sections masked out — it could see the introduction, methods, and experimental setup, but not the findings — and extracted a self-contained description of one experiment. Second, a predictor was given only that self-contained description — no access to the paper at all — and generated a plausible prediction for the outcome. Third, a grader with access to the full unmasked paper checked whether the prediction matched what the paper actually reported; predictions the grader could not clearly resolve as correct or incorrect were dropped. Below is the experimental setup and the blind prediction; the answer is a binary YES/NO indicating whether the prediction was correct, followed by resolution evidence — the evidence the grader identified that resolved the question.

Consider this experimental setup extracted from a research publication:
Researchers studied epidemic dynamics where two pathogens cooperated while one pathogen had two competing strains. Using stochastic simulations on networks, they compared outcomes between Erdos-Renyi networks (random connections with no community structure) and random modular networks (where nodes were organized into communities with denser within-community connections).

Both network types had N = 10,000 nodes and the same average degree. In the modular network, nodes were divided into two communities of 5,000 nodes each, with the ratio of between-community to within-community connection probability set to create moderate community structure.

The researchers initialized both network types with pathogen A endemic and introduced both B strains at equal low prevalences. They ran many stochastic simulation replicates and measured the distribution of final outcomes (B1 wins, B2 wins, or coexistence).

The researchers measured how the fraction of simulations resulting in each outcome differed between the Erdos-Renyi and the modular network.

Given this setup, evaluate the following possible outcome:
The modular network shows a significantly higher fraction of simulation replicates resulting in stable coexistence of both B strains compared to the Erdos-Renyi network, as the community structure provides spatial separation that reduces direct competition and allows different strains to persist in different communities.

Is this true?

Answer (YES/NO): YES